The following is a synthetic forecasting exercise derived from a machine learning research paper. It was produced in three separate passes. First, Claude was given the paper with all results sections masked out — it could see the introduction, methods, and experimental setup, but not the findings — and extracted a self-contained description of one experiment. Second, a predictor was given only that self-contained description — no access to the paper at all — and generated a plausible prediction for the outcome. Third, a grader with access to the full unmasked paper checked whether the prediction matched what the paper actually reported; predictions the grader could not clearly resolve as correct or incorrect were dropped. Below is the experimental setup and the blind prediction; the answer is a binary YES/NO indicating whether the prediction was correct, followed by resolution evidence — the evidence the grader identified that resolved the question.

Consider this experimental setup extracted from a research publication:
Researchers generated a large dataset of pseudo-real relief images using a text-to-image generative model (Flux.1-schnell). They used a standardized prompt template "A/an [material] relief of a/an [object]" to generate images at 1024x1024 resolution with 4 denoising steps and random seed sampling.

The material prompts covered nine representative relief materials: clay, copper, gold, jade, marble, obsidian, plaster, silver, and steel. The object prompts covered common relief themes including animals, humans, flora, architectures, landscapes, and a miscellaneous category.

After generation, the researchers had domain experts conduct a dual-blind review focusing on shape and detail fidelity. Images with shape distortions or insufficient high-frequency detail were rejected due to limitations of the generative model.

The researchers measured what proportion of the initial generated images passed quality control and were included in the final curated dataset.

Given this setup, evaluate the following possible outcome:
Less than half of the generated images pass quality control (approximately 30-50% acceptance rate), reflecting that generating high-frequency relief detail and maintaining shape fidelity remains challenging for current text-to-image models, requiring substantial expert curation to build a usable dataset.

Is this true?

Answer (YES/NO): NO